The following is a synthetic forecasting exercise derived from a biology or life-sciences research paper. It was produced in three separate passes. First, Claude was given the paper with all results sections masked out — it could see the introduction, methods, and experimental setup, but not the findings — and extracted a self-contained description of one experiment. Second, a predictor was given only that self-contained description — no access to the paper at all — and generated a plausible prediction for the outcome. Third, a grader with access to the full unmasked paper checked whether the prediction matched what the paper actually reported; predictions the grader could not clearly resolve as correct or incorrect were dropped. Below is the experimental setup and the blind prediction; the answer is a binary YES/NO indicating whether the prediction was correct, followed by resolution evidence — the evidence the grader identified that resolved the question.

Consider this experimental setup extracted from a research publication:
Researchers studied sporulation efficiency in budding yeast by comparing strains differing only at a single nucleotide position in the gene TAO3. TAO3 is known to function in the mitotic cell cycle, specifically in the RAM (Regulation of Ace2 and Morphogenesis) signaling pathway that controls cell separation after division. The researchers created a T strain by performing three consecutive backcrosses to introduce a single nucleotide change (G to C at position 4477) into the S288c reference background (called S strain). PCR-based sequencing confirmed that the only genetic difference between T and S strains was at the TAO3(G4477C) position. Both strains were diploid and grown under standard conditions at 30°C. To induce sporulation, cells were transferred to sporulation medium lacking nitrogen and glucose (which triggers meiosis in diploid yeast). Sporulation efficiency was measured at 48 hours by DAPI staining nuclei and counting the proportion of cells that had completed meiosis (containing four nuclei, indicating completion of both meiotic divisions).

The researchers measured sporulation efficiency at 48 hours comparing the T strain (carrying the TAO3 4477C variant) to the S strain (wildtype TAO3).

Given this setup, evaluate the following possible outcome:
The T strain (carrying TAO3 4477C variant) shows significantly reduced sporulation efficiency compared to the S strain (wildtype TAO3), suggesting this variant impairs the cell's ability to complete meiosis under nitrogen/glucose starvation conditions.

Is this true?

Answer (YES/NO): NO